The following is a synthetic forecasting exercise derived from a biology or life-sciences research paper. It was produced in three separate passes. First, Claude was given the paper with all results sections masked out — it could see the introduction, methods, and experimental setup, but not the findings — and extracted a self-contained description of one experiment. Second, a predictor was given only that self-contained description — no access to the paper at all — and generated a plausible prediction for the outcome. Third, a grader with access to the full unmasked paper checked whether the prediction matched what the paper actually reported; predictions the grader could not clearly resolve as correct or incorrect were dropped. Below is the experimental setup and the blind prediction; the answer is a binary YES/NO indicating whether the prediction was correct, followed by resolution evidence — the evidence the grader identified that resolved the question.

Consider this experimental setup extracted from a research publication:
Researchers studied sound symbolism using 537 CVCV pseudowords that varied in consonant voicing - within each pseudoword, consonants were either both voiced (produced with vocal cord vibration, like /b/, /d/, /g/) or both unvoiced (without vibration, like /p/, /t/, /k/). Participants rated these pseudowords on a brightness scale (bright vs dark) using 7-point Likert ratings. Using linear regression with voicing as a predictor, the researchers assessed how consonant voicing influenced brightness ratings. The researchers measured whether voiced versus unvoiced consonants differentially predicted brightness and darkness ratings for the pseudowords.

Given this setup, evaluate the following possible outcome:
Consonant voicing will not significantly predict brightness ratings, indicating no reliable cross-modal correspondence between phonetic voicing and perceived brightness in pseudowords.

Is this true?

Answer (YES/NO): NO